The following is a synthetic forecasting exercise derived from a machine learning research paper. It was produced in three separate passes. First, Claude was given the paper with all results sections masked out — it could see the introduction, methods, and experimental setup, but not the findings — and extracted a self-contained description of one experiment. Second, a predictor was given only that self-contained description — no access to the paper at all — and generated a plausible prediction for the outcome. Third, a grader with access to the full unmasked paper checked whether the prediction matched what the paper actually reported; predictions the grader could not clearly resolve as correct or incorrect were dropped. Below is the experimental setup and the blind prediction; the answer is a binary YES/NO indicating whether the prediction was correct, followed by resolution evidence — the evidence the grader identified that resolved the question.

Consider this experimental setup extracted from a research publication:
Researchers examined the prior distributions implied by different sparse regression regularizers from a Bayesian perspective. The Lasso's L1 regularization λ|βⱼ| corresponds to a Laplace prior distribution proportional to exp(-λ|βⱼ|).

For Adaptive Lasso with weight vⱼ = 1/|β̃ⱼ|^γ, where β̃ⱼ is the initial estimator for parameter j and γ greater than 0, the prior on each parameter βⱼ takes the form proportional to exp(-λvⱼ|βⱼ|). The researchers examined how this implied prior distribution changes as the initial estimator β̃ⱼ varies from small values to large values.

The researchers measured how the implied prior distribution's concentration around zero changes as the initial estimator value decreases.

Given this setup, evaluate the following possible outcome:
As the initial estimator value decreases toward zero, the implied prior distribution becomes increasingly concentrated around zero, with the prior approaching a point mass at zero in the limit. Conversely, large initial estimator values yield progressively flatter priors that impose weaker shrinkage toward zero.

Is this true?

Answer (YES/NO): YES